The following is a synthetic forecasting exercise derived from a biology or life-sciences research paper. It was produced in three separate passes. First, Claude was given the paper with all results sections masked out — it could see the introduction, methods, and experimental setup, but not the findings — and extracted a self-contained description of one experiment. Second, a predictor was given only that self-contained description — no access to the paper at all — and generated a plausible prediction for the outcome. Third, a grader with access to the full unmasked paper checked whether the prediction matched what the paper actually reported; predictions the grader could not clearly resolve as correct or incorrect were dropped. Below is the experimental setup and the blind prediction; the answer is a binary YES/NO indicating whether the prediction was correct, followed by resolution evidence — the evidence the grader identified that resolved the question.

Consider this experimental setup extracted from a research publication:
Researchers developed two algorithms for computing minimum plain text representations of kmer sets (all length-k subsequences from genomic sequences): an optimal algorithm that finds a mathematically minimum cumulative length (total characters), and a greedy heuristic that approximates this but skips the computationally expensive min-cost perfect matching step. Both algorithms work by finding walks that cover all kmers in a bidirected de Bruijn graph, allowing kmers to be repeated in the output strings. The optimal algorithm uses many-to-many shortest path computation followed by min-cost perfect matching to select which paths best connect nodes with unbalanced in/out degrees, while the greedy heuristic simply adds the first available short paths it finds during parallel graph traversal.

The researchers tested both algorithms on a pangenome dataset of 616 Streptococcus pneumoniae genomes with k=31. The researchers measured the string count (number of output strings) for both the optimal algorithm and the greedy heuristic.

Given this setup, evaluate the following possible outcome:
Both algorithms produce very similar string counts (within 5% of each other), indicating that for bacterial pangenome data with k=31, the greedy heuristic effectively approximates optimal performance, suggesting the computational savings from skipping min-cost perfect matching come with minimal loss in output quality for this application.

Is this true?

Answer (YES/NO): NO